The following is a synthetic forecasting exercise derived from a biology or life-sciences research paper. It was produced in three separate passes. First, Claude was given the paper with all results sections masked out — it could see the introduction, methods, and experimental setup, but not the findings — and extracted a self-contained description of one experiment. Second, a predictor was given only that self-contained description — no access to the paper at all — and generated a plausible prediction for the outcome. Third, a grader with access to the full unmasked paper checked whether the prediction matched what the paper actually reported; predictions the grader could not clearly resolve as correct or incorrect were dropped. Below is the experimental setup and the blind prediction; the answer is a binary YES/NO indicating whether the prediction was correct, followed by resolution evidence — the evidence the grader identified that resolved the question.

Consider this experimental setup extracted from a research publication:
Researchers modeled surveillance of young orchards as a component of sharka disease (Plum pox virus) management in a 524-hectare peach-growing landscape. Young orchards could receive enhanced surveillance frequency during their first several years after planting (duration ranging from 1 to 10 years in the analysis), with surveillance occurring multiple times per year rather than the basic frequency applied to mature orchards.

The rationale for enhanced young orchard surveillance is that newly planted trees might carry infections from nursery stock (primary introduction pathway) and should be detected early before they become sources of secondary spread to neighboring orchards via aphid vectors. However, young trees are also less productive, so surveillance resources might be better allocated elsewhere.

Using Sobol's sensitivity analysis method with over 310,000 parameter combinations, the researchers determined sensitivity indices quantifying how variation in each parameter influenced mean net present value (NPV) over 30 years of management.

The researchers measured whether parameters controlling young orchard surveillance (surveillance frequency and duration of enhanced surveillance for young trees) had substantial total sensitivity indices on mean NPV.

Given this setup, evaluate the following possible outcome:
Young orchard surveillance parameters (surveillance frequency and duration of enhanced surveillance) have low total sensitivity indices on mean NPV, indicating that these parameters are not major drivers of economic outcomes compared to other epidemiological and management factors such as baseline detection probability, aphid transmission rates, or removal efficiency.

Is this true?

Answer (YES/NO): YES